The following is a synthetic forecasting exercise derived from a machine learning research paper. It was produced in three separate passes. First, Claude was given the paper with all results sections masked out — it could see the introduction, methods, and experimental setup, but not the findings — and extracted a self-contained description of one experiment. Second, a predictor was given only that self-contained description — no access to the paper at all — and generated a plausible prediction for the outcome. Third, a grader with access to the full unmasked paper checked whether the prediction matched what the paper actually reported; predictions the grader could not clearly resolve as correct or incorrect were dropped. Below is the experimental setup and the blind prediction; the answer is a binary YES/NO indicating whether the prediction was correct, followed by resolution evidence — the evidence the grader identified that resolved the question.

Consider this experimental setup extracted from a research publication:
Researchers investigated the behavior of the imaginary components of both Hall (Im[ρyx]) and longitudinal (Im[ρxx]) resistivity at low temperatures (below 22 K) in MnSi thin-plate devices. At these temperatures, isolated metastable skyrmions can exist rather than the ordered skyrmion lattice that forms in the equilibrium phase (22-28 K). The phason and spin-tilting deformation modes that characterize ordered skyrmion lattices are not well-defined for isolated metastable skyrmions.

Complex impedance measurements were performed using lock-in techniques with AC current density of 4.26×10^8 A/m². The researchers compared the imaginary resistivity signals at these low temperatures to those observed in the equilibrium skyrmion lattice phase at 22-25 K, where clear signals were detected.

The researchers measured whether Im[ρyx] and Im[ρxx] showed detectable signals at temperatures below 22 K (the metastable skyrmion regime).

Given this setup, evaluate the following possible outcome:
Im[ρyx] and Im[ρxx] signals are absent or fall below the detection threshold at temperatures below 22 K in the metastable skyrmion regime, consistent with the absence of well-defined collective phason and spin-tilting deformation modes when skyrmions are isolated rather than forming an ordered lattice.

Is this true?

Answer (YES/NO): YES